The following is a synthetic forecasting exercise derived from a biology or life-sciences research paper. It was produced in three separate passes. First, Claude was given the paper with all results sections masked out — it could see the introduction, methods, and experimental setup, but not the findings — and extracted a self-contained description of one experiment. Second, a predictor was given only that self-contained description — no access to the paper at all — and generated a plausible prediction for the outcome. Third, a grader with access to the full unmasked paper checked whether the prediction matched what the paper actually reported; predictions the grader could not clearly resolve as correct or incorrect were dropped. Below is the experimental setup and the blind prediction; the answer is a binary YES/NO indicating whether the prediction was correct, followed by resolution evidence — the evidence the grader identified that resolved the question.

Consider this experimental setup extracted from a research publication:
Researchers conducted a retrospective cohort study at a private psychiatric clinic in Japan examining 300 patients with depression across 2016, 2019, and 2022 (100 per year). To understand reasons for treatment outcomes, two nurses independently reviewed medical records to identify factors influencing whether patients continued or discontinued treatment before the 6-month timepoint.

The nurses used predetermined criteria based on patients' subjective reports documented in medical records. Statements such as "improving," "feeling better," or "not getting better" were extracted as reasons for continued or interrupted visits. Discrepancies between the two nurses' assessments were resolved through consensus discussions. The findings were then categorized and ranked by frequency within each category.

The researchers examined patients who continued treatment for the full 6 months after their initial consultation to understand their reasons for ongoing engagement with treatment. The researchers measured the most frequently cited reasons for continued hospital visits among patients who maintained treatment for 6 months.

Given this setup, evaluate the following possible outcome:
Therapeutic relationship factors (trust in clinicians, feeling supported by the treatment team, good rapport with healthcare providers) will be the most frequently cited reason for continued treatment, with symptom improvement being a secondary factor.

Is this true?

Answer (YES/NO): NO